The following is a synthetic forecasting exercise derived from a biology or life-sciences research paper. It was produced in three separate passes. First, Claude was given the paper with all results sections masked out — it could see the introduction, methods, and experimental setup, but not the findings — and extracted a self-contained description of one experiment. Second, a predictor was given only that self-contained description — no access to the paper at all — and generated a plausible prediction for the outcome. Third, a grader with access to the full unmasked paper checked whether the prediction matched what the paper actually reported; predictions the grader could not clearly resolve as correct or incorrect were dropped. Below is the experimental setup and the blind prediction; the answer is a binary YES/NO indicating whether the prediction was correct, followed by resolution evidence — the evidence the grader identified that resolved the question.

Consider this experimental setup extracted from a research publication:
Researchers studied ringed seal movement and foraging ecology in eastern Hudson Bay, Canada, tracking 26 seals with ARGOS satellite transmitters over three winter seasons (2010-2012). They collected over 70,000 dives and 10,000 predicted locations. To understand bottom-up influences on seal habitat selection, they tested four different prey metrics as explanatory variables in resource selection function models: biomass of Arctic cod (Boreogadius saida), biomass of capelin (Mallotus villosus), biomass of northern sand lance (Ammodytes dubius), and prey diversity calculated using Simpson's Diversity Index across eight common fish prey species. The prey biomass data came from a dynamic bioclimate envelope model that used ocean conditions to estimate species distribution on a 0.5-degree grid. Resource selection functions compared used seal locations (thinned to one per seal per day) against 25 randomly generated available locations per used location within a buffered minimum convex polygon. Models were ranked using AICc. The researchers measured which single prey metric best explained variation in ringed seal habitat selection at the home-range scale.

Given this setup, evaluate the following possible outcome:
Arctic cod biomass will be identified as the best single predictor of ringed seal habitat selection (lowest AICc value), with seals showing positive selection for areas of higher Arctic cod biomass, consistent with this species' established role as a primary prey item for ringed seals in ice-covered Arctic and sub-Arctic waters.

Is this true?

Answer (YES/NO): NO